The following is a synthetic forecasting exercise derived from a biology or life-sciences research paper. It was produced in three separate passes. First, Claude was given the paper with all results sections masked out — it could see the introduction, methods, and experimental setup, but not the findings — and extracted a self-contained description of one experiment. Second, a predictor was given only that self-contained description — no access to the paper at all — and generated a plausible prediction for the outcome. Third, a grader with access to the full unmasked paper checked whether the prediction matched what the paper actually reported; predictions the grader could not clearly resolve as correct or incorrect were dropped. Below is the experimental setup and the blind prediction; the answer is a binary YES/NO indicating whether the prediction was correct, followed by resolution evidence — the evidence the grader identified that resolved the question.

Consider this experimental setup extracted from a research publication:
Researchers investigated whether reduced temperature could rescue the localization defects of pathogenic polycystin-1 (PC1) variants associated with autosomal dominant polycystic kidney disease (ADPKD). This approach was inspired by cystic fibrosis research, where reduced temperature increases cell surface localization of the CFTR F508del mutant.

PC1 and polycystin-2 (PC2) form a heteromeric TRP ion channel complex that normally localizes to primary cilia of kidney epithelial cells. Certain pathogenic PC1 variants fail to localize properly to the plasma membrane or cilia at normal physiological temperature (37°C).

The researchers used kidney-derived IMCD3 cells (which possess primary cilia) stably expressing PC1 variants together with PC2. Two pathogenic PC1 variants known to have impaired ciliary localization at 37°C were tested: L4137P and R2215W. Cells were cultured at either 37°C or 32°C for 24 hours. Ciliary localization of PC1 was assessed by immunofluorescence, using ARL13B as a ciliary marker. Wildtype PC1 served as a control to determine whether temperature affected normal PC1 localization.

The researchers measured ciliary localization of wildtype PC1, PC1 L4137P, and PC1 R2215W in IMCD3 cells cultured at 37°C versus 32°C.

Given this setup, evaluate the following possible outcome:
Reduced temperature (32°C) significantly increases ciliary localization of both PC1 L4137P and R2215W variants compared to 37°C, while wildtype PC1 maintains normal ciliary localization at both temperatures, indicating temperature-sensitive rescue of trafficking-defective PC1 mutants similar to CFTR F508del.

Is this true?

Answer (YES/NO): YES